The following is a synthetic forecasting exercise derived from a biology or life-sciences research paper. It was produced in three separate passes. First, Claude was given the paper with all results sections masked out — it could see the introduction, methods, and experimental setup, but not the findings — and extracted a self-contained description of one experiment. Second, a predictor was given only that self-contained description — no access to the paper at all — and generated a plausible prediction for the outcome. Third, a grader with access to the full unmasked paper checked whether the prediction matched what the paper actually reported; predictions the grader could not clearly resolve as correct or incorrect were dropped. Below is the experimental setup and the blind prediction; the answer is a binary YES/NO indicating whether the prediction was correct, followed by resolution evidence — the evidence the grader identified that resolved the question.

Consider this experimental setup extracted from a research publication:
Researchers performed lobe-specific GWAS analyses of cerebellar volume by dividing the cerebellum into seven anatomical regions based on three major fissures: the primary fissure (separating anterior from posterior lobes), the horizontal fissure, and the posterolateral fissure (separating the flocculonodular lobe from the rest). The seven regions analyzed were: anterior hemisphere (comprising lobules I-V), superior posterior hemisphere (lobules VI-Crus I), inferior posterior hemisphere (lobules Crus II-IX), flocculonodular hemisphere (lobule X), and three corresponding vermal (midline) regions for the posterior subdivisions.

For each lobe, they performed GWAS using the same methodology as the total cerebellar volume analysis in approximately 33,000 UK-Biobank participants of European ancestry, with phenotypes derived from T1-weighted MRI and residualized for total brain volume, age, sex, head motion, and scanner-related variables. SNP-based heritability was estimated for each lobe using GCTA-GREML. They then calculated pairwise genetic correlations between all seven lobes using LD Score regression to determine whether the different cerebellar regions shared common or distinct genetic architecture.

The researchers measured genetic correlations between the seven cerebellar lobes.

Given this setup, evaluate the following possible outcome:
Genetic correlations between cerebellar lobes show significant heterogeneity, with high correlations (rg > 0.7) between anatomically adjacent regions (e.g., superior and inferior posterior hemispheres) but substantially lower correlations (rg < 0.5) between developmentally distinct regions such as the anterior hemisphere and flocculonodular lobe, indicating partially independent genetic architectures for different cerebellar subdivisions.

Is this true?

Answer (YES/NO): NO